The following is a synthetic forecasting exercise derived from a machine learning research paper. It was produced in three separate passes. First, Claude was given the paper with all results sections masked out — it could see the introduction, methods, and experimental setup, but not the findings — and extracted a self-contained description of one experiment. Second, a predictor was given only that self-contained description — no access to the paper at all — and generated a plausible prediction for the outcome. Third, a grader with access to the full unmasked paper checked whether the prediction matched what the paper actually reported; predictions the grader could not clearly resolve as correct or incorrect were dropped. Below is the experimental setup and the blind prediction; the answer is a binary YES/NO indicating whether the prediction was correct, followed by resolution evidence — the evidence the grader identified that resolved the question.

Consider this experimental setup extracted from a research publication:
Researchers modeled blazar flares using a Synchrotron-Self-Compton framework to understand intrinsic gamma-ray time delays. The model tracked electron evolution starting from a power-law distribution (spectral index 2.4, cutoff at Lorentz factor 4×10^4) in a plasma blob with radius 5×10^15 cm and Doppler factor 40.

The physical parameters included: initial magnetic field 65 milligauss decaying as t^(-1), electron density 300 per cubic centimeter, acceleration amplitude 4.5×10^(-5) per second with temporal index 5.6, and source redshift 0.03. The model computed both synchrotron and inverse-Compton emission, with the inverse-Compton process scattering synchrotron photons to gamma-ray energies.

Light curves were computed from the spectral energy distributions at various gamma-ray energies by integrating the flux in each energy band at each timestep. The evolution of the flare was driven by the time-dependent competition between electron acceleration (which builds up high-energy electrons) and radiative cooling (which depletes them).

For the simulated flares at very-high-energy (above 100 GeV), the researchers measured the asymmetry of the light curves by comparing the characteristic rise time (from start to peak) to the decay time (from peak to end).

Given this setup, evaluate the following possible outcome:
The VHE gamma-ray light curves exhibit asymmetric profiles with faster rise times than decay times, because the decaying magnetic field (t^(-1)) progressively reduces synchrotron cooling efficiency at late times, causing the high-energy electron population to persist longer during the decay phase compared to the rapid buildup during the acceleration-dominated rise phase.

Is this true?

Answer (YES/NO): YES